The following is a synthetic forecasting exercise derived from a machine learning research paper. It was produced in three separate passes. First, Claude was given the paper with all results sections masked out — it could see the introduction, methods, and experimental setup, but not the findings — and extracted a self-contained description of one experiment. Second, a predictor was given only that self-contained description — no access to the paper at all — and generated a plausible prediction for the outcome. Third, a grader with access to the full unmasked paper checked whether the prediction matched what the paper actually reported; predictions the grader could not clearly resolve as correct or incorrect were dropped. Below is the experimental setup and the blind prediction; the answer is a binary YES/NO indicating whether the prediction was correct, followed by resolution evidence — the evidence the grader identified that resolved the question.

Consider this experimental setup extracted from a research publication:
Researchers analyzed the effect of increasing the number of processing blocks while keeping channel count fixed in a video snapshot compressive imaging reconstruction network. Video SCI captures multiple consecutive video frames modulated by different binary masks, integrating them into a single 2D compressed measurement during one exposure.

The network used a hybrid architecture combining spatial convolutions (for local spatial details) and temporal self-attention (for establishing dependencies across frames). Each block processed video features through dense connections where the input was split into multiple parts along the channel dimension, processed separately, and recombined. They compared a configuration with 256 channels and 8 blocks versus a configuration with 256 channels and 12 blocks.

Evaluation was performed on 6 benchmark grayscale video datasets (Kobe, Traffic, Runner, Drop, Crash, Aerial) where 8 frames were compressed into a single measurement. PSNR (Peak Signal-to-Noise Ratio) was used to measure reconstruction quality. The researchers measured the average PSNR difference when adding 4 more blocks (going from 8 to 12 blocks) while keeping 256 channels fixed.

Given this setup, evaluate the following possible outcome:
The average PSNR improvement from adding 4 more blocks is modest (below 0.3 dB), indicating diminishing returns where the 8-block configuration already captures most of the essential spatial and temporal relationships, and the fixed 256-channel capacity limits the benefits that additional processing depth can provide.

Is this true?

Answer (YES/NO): NO